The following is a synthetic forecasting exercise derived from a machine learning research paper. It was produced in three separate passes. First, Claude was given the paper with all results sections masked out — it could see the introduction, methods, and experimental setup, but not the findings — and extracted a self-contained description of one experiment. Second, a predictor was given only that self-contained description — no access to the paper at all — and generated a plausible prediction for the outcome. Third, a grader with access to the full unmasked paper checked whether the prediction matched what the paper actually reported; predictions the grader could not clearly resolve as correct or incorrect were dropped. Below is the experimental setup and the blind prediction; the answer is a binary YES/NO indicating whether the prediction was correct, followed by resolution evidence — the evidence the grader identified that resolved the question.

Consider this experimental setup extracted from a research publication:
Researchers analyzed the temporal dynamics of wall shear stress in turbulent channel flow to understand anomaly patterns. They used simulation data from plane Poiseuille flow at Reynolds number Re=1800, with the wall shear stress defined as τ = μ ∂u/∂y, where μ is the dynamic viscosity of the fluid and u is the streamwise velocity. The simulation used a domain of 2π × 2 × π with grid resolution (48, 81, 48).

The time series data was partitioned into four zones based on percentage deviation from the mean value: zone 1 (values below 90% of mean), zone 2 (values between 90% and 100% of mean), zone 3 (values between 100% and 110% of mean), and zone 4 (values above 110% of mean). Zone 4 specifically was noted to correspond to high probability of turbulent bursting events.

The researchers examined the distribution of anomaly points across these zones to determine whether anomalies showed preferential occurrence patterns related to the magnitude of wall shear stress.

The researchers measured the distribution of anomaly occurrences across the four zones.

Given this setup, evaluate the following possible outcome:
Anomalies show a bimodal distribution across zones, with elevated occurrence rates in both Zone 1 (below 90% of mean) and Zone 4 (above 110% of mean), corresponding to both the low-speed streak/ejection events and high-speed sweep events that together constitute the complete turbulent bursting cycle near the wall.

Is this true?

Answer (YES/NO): YES